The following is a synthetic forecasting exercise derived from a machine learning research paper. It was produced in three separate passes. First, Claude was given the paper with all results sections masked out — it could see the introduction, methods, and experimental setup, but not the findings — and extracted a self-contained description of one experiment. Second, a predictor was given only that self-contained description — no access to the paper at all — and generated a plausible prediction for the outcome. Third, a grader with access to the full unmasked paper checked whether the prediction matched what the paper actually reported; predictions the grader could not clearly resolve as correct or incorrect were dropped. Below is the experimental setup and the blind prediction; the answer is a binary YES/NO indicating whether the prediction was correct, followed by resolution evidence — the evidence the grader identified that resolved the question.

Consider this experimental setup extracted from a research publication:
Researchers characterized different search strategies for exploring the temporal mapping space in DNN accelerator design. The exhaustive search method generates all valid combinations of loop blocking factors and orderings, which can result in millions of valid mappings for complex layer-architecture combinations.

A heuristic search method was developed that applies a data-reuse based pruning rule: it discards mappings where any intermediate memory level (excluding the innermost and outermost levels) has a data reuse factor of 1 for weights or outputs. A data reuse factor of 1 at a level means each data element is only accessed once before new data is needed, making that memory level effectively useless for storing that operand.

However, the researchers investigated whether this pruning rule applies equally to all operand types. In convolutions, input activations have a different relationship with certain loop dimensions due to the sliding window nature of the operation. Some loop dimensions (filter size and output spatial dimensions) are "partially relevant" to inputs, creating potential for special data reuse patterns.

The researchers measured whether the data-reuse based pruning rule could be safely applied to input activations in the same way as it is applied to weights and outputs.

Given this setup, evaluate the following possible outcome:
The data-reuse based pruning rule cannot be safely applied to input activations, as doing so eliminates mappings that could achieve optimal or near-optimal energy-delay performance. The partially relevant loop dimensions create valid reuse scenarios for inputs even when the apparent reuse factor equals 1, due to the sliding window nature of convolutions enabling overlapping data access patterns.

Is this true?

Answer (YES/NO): YES